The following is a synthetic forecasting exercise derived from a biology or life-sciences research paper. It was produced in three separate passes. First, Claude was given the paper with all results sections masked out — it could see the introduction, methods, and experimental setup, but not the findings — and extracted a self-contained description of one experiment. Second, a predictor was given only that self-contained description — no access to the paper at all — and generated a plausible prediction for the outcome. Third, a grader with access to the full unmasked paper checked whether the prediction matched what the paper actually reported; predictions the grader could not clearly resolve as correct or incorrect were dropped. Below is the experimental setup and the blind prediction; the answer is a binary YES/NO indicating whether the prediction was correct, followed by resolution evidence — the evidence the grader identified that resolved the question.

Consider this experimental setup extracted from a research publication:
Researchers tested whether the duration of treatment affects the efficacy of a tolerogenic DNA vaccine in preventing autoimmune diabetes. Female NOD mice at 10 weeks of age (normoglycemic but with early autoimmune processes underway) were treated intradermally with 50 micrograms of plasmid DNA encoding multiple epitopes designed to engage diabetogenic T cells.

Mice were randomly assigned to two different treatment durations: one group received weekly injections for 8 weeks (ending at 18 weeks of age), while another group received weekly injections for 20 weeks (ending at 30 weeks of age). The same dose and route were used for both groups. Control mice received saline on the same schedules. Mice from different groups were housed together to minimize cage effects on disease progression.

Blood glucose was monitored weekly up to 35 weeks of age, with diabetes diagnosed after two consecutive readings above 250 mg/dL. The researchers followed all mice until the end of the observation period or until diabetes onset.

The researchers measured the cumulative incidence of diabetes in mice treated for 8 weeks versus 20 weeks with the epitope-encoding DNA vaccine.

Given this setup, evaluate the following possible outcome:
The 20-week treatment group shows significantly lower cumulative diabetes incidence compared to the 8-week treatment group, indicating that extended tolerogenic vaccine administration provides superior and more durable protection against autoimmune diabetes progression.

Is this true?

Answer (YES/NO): YES